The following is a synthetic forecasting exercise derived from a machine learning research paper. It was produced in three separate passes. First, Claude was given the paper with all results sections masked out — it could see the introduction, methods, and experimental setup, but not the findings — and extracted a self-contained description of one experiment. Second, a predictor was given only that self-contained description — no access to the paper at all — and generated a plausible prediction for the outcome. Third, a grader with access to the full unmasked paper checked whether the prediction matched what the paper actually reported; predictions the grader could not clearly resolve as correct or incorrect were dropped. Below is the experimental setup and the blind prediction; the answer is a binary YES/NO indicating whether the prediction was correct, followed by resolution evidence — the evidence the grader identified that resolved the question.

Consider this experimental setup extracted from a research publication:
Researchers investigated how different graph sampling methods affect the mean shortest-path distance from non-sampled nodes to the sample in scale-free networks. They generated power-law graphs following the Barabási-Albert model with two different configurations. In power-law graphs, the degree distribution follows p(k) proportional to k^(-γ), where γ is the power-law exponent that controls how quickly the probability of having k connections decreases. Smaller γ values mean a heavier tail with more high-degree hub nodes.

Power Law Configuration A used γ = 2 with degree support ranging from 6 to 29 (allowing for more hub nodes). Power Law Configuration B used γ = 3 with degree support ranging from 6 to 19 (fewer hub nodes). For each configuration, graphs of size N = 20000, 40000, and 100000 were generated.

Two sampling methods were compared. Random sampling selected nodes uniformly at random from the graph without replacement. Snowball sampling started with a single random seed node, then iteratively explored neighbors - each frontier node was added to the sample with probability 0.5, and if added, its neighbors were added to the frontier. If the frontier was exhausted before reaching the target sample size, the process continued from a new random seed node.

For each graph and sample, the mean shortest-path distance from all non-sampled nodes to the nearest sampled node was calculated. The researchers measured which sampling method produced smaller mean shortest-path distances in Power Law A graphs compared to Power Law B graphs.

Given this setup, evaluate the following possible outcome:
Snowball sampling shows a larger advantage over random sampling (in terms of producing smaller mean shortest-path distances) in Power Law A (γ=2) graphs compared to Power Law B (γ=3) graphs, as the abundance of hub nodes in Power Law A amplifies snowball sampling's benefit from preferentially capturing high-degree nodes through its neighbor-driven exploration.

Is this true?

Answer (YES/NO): YES